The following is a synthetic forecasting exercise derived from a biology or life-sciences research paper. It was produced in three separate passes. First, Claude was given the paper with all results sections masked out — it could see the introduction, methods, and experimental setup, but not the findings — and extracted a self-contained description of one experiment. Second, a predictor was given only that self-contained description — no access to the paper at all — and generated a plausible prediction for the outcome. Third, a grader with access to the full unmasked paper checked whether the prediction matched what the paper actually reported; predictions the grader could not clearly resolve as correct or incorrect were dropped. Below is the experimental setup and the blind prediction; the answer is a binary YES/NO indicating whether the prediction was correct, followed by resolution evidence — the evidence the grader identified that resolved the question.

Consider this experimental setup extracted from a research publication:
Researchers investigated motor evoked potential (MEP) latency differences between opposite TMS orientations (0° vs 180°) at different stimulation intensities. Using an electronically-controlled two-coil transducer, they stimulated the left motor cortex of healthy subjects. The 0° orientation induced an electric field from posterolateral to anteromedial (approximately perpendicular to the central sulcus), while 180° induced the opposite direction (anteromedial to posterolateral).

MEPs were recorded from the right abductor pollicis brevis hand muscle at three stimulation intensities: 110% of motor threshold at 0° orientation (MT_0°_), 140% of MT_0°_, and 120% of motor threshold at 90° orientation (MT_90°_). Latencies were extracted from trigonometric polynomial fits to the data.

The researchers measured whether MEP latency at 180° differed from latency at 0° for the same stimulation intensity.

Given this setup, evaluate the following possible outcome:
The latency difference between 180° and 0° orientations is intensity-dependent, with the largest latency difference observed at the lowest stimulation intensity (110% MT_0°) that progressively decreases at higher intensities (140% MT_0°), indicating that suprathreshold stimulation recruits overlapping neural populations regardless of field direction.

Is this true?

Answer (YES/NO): YES